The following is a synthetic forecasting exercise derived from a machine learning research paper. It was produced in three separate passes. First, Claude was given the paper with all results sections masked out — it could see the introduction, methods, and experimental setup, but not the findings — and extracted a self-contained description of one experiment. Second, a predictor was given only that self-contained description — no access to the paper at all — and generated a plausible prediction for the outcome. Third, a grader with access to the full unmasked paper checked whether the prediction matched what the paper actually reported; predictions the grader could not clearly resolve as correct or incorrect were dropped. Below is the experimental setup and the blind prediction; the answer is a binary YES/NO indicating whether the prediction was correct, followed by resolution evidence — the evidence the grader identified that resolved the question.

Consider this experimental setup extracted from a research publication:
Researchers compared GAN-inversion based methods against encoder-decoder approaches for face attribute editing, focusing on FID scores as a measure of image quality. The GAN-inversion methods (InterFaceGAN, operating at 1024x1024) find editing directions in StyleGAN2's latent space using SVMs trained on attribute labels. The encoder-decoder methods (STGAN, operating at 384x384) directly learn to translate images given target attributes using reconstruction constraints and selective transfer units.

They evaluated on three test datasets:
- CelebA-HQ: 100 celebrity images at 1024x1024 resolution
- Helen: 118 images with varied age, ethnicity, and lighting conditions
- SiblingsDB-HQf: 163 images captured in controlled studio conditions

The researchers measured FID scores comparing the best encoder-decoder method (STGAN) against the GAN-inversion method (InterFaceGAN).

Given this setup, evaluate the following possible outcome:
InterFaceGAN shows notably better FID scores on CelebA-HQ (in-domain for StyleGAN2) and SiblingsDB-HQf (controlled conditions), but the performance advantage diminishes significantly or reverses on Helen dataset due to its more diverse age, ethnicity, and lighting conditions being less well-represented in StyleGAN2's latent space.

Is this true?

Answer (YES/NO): NO